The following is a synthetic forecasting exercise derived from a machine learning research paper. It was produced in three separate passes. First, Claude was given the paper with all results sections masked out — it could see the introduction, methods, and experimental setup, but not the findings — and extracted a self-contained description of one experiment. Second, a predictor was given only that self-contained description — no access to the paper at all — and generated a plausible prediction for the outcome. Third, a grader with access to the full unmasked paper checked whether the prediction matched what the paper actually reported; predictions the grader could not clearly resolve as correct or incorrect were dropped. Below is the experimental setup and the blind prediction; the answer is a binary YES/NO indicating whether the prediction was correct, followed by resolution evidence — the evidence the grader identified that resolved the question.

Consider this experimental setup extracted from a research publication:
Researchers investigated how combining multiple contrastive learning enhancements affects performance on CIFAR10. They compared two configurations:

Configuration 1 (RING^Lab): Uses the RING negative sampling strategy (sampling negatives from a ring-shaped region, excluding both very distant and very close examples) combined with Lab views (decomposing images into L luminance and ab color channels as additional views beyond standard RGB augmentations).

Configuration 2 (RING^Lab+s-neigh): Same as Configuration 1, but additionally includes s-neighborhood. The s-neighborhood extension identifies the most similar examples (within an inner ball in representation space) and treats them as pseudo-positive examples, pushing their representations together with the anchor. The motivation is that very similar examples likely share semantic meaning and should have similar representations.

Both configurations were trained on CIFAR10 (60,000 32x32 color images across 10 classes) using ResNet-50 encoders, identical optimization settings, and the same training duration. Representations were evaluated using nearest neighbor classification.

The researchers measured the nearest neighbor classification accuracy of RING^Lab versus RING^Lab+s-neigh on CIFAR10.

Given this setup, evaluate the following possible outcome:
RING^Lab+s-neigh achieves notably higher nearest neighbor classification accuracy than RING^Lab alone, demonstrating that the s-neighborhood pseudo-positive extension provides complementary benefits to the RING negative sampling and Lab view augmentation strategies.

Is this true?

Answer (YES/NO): NO